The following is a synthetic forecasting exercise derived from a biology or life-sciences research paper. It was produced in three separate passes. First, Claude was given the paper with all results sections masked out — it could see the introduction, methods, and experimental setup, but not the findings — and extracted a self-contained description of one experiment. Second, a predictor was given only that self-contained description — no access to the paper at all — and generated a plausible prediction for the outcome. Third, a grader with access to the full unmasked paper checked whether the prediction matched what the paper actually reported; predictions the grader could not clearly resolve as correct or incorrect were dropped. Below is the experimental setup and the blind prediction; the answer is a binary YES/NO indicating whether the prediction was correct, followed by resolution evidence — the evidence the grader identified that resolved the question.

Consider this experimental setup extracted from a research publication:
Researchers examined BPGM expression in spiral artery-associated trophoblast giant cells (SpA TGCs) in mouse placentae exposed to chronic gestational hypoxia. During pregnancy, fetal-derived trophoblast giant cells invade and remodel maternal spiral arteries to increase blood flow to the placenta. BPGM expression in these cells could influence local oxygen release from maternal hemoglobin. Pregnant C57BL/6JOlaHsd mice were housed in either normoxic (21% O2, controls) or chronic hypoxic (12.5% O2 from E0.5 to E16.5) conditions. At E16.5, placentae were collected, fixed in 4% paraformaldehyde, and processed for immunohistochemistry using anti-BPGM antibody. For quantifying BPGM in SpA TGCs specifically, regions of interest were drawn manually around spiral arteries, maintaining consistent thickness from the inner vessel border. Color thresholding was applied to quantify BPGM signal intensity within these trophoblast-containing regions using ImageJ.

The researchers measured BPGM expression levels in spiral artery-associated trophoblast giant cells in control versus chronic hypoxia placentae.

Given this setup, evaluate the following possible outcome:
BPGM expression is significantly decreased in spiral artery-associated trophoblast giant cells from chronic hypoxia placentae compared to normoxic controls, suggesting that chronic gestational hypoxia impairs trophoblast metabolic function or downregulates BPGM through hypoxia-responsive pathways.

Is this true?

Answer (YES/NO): NO